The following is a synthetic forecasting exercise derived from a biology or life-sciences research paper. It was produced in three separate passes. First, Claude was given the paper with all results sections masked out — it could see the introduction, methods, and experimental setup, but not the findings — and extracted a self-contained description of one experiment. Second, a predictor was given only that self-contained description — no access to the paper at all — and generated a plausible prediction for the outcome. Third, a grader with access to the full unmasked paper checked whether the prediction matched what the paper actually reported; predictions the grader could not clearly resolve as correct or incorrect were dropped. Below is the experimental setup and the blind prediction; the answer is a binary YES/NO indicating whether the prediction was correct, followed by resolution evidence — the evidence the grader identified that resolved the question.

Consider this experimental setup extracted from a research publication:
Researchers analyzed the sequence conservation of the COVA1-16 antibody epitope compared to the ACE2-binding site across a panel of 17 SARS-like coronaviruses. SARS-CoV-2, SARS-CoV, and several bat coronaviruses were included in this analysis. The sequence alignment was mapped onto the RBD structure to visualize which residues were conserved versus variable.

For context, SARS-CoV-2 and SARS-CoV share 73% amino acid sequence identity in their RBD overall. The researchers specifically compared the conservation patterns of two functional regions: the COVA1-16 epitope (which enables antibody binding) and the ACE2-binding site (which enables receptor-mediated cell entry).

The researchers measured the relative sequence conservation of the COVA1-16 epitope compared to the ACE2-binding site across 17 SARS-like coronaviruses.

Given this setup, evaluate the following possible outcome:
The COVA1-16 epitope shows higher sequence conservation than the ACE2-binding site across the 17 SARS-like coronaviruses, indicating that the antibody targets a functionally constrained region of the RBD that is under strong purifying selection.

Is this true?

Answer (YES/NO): YES